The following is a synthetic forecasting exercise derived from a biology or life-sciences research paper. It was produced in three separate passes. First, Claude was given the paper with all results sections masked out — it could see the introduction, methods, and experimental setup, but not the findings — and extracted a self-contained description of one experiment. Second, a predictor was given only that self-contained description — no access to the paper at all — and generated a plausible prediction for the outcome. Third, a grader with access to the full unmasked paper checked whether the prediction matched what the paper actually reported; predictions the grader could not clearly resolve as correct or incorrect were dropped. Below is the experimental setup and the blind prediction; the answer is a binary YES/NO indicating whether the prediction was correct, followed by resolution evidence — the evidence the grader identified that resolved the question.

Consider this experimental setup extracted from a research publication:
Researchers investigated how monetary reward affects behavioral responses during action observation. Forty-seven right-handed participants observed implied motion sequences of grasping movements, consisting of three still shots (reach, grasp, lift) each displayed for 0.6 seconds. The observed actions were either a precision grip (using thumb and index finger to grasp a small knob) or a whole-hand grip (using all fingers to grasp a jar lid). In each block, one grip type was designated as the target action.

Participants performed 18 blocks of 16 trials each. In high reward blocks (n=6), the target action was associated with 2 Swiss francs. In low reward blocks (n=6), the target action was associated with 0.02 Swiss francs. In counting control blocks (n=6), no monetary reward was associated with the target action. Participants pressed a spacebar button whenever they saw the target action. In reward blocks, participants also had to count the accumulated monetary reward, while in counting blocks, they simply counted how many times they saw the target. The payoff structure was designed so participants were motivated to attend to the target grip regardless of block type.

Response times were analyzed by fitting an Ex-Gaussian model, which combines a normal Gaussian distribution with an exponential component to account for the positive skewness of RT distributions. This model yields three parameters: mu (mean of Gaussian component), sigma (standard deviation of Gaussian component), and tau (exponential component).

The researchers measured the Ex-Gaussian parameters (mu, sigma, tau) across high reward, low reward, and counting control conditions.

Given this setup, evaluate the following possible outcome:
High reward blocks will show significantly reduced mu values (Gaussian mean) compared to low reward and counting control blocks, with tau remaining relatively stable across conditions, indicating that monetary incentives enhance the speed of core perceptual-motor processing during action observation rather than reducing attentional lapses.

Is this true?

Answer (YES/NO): NO